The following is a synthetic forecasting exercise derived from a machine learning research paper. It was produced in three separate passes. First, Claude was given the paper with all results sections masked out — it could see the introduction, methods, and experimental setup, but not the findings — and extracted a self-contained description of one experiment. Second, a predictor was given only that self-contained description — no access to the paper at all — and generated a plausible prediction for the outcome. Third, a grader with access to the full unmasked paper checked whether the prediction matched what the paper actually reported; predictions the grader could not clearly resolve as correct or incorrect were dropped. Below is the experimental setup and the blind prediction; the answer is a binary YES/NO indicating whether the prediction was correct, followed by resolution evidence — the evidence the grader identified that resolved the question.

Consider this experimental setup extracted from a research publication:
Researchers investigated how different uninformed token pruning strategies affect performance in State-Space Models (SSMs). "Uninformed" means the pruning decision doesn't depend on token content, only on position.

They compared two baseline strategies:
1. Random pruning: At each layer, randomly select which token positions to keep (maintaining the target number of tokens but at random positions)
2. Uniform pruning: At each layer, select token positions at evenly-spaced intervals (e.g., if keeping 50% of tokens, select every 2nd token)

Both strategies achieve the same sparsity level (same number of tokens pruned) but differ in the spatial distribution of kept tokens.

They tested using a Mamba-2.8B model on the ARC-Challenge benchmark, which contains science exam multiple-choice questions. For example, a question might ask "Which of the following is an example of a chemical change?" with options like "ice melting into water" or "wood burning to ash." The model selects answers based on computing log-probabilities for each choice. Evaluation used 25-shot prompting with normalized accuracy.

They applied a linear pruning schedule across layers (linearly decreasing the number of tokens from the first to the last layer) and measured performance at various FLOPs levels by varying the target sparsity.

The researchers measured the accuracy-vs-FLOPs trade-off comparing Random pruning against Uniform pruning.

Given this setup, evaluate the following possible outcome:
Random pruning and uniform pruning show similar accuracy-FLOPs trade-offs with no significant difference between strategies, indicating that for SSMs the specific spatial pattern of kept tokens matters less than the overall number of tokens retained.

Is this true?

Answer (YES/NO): NO